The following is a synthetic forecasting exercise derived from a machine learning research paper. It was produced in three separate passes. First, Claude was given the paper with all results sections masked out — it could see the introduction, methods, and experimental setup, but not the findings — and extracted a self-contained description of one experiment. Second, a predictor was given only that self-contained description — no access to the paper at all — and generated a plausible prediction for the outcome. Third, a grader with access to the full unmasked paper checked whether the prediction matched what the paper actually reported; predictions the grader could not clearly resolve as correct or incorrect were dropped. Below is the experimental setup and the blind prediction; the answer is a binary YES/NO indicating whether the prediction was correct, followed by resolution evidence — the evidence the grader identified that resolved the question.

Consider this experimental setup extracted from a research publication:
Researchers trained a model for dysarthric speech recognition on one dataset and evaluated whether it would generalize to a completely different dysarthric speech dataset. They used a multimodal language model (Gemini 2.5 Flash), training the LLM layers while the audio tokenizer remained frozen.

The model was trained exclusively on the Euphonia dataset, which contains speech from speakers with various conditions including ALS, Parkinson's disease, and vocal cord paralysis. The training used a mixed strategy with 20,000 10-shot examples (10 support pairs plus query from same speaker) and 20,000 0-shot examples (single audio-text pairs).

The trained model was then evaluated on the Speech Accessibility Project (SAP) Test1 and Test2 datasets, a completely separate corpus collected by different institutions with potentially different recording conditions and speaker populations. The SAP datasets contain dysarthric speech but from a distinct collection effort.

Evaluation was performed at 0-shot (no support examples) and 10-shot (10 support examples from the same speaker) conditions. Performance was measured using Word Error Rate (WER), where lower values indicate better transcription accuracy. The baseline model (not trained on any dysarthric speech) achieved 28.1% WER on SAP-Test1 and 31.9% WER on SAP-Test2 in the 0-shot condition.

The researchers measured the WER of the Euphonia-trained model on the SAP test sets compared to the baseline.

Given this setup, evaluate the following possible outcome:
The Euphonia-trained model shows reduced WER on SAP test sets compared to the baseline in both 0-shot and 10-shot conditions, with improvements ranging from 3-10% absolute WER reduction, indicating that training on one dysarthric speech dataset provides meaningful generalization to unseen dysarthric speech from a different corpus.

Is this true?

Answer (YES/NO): NO